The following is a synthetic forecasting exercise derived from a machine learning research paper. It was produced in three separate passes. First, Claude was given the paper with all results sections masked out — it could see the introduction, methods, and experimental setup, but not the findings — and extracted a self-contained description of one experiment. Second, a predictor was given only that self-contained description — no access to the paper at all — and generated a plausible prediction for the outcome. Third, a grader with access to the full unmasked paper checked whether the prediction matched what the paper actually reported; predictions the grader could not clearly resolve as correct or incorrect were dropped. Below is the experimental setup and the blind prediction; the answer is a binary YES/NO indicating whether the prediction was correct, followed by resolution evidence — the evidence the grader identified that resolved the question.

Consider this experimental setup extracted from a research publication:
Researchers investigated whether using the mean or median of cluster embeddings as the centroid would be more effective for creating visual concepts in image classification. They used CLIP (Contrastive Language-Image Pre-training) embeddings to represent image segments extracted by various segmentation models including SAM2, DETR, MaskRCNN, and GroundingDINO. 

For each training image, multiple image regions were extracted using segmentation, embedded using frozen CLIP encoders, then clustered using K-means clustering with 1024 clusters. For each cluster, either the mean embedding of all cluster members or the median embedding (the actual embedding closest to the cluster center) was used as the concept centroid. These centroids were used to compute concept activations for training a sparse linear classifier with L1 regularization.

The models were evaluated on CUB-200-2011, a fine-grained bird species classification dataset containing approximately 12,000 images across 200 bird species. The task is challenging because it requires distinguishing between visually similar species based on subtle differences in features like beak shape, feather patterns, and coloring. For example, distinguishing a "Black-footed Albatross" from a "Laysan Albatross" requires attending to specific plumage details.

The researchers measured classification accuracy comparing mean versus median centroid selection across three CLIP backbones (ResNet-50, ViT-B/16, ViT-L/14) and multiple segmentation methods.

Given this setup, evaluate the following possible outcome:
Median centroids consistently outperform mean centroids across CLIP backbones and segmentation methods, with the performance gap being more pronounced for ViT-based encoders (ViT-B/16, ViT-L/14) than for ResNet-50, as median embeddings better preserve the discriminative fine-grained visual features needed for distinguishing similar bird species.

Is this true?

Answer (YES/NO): NO